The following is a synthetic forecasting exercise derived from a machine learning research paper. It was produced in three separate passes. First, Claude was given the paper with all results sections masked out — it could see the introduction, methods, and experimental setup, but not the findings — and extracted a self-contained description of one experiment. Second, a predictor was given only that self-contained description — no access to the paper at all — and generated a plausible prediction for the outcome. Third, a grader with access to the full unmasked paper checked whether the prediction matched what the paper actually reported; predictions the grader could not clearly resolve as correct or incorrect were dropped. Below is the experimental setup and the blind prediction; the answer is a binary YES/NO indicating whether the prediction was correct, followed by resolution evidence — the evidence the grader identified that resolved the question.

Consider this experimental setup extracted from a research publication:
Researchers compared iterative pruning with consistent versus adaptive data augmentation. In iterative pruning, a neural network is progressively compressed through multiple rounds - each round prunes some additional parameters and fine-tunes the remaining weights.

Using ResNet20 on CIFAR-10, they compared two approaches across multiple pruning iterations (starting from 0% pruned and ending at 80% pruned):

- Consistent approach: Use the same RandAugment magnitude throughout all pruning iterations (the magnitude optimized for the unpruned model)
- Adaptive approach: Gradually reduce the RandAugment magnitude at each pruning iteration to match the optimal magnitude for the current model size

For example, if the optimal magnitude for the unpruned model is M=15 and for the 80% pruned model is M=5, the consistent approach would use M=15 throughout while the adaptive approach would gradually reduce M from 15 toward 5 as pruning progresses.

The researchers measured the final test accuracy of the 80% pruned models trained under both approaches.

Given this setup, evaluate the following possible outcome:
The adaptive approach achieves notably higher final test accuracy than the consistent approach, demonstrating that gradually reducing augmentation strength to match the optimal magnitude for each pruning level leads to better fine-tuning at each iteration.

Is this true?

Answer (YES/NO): YES